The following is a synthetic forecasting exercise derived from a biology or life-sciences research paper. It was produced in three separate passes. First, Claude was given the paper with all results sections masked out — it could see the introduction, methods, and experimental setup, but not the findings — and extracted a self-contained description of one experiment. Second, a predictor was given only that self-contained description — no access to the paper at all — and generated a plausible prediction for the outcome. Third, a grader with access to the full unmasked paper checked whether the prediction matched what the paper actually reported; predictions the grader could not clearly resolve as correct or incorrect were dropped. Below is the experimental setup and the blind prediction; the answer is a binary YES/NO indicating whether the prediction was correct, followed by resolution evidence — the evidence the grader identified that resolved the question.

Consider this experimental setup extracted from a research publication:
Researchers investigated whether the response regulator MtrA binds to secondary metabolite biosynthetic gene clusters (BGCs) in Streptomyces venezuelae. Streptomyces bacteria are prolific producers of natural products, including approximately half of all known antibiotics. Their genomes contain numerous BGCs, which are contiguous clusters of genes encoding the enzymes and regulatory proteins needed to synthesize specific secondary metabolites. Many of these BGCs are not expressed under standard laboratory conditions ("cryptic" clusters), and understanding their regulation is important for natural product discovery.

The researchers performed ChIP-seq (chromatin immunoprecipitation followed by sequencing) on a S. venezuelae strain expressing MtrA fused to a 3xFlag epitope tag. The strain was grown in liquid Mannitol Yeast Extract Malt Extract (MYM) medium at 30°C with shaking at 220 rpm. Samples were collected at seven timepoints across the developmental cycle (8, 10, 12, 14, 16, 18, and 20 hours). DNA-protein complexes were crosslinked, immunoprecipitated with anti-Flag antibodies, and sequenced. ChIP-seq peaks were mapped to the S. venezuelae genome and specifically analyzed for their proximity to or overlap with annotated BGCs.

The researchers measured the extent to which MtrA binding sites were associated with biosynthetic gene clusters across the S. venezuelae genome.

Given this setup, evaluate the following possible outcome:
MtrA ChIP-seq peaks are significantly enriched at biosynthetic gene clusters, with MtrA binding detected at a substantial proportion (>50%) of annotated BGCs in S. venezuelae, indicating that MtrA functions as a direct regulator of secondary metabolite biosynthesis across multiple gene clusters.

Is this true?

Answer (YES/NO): YES